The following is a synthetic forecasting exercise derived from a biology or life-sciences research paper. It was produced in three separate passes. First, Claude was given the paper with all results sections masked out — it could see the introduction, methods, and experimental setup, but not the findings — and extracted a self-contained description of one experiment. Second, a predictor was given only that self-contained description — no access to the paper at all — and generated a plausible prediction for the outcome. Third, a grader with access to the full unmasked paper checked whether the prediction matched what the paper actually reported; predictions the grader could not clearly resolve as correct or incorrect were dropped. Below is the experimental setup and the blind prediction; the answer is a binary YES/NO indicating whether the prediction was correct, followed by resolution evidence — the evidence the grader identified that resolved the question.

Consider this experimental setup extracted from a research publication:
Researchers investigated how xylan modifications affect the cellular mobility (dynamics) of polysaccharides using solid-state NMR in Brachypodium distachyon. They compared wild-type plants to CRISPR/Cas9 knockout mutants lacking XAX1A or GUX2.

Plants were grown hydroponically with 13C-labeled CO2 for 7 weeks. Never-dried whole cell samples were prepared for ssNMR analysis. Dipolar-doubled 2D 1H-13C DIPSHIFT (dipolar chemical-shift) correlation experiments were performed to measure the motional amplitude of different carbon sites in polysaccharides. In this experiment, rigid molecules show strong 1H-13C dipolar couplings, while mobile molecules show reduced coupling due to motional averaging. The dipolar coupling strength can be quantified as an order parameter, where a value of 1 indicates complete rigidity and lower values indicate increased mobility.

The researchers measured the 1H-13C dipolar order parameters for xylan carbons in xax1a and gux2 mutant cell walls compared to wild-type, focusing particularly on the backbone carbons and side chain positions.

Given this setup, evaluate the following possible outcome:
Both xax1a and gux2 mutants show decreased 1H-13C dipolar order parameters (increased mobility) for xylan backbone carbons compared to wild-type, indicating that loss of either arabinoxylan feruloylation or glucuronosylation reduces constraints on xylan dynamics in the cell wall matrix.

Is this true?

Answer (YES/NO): NO